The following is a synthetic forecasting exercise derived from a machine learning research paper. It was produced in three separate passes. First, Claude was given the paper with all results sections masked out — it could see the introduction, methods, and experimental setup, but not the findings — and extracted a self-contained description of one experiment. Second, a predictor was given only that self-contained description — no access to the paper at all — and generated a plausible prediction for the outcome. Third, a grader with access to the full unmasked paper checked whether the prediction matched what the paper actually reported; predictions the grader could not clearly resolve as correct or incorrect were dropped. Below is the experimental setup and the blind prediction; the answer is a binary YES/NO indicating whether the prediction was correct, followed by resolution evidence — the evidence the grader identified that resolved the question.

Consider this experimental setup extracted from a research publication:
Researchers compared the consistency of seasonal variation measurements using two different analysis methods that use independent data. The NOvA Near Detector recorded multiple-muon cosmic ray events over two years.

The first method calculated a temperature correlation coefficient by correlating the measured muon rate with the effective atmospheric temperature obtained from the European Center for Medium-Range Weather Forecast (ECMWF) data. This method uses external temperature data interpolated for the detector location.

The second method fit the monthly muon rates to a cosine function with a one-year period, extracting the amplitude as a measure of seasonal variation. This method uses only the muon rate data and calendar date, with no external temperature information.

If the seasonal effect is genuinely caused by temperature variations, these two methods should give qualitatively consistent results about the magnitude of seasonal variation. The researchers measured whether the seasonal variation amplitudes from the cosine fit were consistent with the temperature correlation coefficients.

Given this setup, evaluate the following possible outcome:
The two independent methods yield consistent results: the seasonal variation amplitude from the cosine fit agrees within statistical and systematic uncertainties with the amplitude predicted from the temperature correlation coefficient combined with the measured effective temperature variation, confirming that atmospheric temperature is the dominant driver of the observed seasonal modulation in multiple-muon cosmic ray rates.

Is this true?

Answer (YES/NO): NO